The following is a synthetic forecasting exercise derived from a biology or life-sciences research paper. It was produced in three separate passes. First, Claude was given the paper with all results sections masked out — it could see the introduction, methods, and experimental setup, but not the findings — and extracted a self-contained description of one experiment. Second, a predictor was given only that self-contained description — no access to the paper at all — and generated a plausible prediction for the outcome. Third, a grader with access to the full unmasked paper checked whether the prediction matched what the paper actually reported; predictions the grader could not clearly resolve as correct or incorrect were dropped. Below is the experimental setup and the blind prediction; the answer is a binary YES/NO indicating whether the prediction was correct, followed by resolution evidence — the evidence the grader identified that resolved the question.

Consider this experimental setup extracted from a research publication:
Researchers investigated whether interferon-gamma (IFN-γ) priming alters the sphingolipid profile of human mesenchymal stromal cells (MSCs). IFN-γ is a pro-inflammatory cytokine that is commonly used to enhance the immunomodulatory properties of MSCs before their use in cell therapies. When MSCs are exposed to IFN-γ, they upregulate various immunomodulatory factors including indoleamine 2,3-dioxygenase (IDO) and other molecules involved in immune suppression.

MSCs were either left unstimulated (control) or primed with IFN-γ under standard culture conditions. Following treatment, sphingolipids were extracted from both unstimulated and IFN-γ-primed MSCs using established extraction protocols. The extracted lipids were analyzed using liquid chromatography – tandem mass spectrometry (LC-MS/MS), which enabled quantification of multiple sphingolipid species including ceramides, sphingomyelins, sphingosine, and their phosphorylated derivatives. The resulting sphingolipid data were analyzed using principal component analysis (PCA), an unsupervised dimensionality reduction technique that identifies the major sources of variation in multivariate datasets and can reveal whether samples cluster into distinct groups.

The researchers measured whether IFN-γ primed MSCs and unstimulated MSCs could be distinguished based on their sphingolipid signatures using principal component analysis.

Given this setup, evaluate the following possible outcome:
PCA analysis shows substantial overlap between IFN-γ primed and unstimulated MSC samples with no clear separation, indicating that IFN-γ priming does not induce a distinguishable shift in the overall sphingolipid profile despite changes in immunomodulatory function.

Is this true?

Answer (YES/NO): NO